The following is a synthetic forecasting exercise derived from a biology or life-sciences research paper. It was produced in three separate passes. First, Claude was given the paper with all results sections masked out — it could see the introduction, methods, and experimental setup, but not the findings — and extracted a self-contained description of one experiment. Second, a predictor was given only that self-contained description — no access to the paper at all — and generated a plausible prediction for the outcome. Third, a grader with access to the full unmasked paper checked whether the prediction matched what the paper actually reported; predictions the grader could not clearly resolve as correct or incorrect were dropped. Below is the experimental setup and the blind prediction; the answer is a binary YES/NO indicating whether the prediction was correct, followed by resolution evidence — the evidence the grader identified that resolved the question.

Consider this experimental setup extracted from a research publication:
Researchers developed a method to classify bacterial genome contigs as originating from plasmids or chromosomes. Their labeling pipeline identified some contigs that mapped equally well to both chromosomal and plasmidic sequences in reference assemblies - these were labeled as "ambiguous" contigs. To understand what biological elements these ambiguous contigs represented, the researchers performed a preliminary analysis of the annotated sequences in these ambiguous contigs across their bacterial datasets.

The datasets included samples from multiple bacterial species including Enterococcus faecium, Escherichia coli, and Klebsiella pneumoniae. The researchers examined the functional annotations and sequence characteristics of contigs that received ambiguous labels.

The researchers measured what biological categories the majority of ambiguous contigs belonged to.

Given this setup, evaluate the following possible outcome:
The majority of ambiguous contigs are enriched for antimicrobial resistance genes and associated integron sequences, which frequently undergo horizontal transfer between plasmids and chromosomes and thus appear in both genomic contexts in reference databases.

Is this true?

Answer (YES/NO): NO